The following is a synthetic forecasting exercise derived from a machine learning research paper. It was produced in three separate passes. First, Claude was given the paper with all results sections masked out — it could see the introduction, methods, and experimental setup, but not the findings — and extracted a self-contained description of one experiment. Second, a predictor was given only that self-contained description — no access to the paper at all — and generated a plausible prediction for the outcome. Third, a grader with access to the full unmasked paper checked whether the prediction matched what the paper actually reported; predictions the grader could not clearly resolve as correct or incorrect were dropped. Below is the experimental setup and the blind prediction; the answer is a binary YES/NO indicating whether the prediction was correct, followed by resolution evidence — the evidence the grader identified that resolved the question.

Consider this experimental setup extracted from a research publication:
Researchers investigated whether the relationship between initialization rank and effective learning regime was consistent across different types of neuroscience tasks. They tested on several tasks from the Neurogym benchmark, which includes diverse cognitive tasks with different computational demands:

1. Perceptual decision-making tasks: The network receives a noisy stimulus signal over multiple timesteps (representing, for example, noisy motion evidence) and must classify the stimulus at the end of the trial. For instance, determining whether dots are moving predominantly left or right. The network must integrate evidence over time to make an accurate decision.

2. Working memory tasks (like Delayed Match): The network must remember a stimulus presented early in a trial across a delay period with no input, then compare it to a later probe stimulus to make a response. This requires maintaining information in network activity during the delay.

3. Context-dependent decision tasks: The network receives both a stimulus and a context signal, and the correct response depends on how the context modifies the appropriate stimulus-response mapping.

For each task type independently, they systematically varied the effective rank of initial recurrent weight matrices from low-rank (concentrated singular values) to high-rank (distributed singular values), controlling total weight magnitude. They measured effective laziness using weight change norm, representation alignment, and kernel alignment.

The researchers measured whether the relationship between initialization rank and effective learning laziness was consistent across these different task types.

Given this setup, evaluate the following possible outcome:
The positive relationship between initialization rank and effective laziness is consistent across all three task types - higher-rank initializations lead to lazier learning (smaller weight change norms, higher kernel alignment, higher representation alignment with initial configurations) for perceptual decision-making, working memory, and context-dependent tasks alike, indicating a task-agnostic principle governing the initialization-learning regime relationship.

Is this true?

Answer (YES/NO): YES